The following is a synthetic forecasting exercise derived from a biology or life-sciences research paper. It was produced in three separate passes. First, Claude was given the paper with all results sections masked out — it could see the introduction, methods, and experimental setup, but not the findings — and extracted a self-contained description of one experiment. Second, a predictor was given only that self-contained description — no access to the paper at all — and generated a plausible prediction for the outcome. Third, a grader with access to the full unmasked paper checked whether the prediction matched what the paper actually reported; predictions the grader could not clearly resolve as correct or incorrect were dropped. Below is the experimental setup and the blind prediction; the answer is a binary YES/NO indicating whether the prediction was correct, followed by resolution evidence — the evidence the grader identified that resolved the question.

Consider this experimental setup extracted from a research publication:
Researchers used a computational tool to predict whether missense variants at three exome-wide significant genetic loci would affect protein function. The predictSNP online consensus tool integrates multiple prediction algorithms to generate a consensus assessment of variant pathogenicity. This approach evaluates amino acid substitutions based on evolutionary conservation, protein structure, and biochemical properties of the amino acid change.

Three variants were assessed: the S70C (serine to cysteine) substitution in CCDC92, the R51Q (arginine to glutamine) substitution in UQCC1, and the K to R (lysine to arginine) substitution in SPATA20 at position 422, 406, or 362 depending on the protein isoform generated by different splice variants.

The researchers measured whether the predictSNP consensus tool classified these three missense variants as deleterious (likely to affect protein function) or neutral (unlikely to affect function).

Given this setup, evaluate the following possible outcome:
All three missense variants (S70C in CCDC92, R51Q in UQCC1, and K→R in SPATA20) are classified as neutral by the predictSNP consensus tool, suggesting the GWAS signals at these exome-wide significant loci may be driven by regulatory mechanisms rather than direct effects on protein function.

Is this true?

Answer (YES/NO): NO